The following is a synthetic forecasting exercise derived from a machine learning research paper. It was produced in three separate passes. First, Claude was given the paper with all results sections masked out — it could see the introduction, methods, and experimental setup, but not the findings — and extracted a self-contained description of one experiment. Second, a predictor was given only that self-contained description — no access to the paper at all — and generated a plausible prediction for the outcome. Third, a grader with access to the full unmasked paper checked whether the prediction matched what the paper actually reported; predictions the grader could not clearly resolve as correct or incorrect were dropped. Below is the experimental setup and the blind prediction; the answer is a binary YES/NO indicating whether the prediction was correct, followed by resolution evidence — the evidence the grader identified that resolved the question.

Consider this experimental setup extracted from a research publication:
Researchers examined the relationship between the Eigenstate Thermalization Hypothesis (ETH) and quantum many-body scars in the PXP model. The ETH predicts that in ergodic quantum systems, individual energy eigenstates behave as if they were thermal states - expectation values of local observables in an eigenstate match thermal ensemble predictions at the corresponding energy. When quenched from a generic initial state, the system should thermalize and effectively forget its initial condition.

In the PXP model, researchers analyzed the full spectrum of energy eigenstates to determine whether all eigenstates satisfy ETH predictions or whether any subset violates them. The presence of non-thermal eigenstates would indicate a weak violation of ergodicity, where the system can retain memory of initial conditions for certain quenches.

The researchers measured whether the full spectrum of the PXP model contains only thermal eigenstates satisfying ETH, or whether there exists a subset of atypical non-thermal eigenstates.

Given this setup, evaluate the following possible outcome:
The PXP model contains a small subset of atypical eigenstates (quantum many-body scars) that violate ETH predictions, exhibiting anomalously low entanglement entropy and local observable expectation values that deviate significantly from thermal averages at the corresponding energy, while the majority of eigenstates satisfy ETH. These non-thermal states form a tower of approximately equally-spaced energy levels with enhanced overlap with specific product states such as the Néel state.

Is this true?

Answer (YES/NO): YES